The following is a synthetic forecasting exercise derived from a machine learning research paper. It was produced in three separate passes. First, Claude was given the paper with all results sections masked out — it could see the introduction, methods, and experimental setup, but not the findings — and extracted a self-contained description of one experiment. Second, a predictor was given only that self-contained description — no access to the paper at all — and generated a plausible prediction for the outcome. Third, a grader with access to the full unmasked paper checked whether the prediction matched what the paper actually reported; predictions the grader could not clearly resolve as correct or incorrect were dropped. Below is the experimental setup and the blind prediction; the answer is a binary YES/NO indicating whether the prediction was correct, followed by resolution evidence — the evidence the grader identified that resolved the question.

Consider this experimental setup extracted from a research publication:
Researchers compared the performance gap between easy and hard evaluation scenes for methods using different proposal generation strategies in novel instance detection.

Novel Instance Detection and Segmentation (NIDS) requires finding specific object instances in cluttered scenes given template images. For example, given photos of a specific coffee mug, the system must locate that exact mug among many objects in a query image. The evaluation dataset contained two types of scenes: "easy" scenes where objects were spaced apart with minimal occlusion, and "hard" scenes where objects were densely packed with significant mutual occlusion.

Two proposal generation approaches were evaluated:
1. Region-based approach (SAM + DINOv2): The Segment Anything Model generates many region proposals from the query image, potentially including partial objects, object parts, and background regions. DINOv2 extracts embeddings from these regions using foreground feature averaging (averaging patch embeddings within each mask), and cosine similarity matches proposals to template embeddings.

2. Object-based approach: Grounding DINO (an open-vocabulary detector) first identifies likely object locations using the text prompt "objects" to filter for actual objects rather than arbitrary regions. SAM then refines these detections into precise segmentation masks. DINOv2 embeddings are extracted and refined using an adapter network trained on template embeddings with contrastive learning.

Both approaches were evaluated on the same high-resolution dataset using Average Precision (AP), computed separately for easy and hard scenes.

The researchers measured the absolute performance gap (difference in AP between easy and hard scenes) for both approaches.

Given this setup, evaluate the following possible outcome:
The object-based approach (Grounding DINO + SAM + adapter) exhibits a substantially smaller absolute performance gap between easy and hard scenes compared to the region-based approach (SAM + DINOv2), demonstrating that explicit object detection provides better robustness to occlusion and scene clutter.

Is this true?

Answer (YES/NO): NO